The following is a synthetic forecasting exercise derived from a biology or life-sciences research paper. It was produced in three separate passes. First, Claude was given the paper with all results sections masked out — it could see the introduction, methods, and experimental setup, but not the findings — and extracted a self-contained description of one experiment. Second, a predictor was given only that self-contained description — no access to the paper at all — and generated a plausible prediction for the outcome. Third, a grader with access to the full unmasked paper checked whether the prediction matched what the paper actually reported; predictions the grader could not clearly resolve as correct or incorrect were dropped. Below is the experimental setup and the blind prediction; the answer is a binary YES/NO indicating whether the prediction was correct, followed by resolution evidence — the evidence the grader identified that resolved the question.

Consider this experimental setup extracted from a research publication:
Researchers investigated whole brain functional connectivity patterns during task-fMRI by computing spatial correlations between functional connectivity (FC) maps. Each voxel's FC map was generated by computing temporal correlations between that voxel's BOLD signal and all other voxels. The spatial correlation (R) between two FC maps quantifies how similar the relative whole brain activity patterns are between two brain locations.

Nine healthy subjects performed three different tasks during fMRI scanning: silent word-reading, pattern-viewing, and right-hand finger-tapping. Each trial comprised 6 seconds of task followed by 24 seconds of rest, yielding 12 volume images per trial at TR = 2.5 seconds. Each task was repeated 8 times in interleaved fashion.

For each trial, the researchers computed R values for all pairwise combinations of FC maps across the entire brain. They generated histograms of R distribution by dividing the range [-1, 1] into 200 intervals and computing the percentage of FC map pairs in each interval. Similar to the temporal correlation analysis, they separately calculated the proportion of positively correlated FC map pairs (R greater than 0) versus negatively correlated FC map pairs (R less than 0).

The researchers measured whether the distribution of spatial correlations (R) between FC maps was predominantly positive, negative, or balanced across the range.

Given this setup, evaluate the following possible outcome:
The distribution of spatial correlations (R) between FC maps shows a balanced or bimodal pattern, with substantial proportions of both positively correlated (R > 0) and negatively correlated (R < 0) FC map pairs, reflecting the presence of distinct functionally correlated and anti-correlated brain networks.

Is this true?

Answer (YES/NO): NO